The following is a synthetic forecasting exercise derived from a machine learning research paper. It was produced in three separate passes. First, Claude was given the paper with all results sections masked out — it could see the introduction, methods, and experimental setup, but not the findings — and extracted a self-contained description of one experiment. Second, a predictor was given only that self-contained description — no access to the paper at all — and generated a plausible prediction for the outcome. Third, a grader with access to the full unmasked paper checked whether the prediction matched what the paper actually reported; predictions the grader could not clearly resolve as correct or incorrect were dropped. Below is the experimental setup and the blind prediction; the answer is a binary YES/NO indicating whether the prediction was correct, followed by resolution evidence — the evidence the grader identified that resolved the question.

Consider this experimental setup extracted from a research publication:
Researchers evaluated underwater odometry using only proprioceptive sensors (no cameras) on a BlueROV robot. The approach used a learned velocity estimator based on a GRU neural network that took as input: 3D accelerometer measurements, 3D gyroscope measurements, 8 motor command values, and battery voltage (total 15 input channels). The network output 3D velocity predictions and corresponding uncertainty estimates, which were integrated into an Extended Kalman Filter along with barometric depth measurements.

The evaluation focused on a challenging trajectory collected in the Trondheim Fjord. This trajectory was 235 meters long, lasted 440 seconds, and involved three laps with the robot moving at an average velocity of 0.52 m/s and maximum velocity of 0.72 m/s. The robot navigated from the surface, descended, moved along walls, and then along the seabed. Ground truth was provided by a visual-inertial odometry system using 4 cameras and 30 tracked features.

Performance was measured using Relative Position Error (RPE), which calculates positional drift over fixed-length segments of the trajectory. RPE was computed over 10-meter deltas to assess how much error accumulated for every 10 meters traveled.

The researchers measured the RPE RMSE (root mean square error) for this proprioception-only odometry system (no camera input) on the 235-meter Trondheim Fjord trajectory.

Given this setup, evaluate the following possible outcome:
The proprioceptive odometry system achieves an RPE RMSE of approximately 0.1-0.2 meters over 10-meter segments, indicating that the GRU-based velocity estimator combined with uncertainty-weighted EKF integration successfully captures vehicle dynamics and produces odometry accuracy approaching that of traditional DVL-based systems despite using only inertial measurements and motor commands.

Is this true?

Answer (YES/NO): NO